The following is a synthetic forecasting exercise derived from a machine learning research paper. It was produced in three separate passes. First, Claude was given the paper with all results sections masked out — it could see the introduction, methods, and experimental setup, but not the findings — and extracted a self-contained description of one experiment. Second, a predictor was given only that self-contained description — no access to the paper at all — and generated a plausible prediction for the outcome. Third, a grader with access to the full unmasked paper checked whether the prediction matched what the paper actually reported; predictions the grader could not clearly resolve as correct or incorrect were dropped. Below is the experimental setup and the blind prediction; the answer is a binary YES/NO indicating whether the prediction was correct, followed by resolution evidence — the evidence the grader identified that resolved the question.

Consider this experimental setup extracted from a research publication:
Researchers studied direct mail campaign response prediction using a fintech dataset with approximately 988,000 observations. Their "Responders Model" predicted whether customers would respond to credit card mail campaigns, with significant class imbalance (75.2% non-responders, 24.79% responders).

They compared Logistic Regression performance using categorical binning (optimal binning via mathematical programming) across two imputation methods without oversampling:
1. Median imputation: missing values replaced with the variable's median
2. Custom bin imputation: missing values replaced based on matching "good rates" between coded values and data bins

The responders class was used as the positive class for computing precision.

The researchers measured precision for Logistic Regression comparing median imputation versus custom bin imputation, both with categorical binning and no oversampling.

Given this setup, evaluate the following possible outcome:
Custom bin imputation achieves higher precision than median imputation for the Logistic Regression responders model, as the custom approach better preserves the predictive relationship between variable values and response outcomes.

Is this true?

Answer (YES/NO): YES